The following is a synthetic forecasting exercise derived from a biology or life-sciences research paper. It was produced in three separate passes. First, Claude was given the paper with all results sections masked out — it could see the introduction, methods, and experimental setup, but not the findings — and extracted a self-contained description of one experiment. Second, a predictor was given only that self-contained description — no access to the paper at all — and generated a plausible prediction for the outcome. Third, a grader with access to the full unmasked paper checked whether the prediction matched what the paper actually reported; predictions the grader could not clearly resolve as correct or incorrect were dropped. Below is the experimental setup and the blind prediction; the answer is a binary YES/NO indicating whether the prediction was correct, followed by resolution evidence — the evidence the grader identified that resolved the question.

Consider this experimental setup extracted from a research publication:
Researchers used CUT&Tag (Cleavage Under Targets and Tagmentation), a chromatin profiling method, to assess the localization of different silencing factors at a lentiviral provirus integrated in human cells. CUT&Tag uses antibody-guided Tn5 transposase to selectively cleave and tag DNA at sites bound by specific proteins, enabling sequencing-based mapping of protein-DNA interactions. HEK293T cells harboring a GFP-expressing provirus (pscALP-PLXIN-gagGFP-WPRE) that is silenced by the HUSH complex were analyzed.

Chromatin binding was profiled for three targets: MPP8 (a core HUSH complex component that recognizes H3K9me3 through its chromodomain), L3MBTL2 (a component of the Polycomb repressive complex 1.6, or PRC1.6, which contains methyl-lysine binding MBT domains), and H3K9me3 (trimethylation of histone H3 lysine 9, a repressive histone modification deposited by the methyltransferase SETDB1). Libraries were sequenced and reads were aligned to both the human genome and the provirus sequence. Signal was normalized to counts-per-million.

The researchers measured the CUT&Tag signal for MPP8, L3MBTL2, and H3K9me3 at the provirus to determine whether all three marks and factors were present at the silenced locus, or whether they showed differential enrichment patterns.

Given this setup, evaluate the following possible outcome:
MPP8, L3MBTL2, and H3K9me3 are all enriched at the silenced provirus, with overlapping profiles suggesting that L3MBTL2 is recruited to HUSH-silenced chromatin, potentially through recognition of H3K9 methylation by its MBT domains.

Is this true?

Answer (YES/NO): YES